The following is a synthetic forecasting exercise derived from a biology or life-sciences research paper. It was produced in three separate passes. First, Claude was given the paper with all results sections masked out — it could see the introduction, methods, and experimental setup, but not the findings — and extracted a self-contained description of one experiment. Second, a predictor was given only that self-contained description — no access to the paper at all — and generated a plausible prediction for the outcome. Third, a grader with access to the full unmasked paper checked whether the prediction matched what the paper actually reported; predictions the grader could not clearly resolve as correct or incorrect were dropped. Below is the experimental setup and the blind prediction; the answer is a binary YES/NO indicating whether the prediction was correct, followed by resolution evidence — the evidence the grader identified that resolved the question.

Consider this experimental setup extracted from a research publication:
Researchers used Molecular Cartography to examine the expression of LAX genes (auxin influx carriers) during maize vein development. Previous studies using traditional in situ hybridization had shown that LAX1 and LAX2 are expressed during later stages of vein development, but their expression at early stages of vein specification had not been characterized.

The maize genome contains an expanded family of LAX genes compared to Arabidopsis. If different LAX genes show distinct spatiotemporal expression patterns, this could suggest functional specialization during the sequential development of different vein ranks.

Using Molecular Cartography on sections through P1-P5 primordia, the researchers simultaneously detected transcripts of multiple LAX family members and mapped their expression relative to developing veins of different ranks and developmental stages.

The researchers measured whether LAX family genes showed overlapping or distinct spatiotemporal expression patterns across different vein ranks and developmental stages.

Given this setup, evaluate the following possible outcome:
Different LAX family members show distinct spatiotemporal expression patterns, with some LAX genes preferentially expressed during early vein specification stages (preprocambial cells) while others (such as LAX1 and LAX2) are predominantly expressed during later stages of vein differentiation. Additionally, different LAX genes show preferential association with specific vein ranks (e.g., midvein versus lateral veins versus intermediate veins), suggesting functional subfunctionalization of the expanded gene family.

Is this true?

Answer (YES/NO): NO